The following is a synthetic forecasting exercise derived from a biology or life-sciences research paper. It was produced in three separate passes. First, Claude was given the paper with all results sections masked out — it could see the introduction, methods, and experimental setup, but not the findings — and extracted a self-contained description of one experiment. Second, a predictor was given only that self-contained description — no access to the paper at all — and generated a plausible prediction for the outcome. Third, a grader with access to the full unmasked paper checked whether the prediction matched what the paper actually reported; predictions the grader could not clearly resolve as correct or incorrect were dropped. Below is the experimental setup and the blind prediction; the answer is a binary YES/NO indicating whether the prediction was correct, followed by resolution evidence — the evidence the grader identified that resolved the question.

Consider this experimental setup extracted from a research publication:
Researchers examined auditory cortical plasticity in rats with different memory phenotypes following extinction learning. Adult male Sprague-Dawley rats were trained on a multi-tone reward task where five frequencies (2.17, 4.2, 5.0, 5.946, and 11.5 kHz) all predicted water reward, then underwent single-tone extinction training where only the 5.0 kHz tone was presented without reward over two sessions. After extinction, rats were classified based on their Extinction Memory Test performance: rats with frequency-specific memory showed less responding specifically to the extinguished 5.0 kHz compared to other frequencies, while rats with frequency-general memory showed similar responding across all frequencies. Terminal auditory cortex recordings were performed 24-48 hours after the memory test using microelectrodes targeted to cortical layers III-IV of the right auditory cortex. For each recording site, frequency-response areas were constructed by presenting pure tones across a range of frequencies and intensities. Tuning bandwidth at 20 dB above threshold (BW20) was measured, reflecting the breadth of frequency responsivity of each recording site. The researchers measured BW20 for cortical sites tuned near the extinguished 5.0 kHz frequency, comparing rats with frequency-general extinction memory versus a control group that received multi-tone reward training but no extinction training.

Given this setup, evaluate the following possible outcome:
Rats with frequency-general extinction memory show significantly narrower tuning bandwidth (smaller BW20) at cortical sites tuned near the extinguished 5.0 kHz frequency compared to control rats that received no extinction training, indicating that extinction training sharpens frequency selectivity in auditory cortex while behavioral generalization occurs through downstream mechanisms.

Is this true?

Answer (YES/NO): NO